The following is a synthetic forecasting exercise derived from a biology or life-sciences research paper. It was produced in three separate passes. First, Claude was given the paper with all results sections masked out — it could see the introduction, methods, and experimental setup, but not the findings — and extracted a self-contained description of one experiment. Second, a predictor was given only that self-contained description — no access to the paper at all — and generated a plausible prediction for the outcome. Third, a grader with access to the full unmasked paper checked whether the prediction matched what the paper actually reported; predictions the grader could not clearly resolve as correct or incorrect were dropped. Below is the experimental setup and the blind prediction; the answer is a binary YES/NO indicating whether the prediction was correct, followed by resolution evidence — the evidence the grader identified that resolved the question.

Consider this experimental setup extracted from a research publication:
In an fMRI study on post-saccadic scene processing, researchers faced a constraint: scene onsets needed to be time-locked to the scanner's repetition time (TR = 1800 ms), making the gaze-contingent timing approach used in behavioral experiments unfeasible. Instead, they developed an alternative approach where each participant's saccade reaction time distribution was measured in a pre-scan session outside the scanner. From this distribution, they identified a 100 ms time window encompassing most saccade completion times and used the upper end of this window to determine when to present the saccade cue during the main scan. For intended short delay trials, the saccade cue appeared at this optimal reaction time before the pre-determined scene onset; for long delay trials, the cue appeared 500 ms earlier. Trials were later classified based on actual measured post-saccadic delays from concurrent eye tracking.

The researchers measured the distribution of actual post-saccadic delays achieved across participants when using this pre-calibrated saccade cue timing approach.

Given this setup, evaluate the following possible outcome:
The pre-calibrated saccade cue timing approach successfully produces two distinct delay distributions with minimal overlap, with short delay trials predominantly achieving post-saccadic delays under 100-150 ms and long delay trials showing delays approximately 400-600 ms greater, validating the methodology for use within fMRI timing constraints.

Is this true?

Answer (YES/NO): YES